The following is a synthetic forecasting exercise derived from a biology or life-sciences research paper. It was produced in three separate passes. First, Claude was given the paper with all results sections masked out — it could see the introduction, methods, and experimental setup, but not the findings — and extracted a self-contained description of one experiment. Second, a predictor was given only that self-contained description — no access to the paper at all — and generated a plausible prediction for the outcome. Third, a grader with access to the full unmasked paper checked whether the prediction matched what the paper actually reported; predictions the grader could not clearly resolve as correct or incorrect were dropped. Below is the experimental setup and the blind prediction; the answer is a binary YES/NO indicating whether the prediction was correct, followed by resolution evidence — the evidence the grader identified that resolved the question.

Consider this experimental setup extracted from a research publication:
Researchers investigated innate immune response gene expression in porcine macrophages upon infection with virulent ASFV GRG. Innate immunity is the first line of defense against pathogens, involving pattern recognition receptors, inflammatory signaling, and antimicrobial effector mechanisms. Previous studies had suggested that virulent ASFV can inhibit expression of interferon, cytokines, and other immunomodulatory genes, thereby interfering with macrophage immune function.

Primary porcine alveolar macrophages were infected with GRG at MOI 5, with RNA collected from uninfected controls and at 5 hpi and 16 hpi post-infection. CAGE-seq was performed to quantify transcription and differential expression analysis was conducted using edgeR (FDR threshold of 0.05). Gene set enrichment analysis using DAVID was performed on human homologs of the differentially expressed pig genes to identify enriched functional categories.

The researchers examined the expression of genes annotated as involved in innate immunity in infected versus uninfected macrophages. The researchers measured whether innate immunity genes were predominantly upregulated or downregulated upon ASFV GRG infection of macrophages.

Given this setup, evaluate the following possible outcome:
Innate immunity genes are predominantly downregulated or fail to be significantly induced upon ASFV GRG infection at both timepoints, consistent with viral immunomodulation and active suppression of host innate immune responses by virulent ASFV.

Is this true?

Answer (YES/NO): NO